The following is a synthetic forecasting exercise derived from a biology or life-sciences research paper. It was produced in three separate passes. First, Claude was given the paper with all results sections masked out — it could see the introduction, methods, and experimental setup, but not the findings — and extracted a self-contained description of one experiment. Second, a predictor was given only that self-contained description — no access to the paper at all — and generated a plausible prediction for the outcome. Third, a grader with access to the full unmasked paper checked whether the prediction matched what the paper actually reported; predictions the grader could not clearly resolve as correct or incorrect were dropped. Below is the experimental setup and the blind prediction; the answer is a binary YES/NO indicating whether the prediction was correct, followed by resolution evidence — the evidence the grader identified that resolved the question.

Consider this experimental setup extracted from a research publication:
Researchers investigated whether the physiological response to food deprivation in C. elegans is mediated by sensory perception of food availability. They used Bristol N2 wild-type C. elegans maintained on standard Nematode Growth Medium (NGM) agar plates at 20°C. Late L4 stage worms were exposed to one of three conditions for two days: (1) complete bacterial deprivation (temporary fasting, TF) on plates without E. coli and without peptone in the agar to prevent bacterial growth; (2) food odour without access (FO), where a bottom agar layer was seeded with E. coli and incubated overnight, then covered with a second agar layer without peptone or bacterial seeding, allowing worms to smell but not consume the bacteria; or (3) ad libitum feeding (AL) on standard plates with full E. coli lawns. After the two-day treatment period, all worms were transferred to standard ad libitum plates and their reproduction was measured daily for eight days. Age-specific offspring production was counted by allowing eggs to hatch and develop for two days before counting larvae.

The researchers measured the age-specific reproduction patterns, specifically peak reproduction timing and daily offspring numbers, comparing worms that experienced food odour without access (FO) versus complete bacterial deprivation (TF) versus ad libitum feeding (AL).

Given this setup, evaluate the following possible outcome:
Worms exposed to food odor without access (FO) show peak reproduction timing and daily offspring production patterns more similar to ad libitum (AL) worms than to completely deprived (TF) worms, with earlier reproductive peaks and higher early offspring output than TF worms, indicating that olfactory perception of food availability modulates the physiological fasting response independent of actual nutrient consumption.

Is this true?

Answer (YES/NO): YES